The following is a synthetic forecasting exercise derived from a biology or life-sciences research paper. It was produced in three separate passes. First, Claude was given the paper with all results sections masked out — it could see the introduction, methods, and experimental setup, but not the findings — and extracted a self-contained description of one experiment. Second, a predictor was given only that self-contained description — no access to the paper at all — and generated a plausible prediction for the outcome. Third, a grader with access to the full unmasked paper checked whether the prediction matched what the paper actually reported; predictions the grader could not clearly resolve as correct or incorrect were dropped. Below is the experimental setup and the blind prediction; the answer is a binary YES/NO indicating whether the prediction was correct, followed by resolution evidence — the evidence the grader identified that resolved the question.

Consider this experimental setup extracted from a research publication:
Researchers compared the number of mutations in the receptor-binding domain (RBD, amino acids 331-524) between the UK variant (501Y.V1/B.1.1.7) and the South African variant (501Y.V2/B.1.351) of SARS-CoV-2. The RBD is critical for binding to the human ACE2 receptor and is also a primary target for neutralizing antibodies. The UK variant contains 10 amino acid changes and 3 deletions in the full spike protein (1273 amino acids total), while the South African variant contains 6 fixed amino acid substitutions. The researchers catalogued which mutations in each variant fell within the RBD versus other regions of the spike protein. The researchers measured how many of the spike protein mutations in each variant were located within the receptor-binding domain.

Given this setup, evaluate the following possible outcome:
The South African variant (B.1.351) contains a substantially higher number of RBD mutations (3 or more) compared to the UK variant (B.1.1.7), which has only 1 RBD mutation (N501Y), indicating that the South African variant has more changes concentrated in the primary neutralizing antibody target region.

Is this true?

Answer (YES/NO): YES